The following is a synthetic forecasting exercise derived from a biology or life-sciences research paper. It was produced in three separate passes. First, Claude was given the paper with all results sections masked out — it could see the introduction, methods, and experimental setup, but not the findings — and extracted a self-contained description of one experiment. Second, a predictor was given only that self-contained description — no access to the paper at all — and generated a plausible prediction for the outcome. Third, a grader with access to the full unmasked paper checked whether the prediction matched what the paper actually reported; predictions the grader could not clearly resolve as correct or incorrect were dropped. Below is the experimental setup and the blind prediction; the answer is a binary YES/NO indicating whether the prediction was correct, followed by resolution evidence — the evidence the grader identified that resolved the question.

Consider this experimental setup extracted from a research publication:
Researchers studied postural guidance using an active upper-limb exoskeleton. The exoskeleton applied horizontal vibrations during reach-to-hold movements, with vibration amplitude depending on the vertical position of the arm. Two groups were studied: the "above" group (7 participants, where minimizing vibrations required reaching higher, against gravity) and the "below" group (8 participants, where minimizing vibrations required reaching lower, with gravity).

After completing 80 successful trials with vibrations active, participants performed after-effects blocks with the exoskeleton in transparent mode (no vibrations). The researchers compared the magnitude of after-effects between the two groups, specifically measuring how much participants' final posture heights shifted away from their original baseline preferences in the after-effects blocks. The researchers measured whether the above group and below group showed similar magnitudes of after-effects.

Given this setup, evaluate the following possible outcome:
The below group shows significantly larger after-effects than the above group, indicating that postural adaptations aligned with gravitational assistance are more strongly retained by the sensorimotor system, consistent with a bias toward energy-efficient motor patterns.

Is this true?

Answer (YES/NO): YES